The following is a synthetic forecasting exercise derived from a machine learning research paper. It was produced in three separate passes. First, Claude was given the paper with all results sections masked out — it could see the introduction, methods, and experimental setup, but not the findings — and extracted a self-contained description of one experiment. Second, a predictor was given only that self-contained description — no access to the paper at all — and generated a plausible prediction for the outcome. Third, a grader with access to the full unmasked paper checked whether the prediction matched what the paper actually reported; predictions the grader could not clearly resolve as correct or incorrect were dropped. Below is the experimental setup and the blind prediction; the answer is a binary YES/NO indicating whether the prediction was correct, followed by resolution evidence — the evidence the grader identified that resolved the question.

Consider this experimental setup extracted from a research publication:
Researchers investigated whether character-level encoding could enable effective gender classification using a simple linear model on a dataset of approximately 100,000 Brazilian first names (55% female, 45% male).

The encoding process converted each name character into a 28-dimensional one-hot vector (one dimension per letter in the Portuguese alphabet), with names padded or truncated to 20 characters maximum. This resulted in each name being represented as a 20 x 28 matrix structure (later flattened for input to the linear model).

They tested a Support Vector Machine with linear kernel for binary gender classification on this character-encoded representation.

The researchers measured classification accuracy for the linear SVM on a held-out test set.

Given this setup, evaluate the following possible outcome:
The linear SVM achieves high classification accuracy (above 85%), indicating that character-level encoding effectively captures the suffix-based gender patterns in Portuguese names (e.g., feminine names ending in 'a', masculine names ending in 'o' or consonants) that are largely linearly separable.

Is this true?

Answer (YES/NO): YES